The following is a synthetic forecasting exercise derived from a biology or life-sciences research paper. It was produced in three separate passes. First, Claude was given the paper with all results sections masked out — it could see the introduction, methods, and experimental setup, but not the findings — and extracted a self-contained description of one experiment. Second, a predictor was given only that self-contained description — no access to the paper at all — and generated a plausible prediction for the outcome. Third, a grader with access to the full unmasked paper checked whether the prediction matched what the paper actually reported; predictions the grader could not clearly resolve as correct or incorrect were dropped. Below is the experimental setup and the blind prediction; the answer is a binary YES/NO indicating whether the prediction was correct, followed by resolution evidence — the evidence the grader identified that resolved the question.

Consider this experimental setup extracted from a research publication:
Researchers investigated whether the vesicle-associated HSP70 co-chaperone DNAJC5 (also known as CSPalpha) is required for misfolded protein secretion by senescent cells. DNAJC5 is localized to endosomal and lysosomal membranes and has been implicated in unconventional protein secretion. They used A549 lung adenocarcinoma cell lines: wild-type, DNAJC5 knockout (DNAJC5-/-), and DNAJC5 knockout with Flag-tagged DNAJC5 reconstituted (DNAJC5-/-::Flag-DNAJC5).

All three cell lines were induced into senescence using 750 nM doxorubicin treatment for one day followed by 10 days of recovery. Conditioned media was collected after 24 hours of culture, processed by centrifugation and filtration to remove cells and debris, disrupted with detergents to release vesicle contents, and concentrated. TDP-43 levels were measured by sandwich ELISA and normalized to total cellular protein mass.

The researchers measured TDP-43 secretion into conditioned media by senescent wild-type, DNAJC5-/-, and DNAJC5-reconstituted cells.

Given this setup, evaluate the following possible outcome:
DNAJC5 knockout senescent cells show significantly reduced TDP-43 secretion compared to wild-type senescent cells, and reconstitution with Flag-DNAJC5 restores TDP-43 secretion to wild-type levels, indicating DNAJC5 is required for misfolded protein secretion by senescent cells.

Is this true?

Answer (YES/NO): YES